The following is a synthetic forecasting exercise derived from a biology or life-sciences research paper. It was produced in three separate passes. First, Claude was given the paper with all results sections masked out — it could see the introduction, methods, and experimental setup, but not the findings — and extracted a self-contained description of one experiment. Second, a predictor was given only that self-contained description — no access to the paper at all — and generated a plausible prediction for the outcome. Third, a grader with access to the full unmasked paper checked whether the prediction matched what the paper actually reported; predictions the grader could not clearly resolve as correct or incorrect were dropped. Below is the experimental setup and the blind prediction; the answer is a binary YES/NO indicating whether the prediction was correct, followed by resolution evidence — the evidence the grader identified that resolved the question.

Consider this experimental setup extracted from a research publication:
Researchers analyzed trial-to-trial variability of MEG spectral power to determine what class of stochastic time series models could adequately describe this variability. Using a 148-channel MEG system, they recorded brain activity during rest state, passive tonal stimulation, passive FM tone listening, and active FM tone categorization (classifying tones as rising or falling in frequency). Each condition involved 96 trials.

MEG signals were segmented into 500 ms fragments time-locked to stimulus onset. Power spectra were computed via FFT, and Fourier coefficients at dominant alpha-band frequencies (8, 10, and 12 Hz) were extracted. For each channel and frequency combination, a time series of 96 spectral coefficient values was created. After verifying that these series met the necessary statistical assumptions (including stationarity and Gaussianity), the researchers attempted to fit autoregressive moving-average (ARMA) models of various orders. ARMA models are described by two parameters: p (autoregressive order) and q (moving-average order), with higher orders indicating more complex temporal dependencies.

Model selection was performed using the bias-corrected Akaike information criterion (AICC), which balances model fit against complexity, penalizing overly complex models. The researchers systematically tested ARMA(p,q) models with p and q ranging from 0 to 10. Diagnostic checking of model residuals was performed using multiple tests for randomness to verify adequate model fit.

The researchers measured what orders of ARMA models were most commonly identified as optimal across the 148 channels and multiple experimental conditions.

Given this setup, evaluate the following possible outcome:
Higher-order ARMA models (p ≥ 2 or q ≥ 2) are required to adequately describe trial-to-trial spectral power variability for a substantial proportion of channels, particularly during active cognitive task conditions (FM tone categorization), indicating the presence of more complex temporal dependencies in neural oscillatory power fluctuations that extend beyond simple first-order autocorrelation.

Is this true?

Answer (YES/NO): NO